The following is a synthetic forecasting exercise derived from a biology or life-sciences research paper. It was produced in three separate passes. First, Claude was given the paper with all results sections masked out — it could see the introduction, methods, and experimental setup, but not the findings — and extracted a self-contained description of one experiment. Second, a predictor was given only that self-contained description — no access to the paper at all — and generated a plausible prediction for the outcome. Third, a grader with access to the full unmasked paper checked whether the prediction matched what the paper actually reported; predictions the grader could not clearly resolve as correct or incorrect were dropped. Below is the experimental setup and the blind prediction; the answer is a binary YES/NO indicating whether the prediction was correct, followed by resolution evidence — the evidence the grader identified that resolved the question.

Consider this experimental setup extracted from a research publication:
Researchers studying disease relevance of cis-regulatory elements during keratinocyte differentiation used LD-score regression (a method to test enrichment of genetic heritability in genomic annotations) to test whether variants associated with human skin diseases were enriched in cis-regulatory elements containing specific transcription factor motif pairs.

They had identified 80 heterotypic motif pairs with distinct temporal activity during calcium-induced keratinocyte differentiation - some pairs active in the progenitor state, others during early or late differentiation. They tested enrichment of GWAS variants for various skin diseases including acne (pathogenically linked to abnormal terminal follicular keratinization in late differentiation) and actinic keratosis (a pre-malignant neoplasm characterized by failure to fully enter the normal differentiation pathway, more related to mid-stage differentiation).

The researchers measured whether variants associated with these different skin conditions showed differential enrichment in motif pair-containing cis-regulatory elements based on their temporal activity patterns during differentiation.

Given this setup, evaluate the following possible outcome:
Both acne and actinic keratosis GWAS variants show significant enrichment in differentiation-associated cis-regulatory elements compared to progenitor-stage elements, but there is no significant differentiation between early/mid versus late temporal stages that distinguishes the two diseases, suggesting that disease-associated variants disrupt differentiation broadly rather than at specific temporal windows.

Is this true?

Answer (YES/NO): NO